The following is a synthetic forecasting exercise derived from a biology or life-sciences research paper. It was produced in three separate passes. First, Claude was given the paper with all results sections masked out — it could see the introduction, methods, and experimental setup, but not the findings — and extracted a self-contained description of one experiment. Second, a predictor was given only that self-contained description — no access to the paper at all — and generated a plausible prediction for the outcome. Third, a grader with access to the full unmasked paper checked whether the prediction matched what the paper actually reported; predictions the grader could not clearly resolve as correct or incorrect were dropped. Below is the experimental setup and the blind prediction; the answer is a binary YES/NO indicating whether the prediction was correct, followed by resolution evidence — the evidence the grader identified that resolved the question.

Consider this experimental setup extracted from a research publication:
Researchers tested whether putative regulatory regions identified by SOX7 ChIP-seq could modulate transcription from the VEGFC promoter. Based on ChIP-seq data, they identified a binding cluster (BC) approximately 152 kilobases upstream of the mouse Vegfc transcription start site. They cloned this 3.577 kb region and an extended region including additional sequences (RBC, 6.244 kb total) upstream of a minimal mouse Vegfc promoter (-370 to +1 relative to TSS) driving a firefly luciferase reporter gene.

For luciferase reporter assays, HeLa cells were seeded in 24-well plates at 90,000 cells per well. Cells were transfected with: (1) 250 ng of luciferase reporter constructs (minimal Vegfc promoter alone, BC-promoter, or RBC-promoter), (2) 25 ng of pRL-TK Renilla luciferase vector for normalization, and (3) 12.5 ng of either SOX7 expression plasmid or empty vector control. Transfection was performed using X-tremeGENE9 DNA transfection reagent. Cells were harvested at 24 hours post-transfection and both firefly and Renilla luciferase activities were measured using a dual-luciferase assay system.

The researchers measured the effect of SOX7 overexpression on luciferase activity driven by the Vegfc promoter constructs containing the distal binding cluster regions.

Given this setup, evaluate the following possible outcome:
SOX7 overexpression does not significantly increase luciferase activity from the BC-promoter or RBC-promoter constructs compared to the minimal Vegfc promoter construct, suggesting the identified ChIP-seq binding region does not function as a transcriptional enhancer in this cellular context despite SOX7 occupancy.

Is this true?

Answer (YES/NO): YES